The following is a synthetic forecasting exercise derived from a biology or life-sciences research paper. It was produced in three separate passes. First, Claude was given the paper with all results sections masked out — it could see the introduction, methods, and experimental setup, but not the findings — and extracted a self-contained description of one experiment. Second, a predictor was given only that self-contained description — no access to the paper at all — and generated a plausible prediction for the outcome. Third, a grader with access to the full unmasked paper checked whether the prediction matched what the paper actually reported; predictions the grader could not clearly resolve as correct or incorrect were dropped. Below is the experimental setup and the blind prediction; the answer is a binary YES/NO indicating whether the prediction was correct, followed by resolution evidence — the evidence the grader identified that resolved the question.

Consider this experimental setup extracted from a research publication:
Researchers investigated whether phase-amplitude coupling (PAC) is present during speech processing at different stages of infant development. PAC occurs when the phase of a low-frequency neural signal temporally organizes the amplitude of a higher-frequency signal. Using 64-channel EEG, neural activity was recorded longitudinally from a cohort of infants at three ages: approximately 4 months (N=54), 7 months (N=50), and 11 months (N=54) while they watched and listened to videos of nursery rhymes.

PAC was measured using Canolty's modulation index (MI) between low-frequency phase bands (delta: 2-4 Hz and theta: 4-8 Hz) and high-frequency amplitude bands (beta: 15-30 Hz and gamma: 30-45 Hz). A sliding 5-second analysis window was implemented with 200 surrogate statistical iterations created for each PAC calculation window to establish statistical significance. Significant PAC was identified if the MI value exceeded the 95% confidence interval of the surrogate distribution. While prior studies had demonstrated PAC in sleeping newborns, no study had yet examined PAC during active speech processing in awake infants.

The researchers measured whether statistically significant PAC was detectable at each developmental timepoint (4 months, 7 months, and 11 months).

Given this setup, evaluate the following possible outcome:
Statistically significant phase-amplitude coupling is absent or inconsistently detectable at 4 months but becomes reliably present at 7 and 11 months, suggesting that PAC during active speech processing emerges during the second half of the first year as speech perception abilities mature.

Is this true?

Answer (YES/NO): NO